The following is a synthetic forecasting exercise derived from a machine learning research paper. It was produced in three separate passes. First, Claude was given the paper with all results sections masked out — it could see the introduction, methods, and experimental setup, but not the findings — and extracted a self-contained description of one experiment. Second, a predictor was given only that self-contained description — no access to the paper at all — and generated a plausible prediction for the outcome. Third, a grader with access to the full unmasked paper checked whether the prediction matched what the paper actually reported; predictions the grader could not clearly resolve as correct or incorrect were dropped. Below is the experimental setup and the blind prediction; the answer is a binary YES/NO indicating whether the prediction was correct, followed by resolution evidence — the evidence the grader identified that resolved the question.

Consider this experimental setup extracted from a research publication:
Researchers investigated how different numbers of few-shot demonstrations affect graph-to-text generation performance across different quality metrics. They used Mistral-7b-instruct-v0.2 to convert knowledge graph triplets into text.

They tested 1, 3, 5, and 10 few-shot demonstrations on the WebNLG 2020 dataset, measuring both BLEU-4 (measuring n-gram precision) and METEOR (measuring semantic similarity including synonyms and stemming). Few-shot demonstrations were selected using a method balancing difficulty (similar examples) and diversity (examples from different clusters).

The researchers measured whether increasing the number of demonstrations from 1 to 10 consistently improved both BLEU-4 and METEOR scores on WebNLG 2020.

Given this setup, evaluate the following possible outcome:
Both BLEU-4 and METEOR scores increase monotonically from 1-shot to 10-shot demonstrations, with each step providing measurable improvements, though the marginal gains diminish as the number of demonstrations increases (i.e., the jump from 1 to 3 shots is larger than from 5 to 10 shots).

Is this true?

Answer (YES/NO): NO